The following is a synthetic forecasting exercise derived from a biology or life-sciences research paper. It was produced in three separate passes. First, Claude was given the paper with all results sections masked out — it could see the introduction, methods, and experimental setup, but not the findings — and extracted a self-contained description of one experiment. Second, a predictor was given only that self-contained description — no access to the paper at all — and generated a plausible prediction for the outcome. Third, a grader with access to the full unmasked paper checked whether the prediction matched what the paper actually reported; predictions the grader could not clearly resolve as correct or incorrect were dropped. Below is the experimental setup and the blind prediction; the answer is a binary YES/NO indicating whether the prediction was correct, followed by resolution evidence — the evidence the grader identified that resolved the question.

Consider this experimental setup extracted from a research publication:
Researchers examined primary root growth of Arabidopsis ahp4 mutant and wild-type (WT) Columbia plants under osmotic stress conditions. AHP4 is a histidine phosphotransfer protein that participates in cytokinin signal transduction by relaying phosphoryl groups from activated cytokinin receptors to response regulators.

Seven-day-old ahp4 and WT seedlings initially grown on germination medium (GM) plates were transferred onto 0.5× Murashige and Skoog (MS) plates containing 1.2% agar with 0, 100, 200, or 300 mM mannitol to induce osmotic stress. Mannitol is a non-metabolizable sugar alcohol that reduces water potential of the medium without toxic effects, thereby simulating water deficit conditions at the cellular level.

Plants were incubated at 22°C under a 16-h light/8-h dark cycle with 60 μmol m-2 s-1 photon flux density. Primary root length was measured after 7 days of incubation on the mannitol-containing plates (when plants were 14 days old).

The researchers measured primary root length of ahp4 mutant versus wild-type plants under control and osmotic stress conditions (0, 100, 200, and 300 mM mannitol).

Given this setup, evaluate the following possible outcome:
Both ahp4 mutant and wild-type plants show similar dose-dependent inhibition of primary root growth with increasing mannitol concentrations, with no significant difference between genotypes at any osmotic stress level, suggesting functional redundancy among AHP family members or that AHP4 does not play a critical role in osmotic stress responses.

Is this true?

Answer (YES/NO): NO